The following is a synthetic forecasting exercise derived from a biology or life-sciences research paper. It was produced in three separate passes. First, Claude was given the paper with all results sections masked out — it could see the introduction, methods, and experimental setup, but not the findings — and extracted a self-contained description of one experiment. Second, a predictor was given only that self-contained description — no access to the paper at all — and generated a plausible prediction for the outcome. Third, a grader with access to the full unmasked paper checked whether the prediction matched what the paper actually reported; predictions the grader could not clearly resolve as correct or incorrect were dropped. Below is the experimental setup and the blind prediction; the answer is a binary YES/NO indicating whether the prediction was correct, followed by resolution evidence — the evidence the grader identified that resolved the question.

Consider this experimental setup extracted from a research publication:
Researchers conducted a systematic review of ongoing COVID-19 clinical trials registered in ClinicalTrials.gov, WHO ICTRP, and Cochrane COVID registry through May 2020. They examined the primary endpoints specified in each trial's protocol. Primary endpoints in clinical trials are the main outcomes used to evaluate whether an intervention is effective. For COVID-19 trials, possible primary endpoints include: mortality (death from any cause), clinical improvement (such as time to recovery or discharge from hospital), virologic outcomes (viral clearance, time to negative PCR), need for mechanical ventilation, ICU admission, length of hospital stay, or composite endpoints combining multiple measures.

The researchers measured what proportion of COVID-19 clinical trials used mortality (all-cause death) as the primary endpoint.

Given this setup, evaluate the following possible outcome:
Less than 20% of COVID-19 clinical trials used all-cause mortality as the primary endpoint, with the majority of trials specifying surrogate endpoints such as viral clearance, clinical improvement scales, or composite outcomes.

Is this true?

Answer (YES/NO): NO